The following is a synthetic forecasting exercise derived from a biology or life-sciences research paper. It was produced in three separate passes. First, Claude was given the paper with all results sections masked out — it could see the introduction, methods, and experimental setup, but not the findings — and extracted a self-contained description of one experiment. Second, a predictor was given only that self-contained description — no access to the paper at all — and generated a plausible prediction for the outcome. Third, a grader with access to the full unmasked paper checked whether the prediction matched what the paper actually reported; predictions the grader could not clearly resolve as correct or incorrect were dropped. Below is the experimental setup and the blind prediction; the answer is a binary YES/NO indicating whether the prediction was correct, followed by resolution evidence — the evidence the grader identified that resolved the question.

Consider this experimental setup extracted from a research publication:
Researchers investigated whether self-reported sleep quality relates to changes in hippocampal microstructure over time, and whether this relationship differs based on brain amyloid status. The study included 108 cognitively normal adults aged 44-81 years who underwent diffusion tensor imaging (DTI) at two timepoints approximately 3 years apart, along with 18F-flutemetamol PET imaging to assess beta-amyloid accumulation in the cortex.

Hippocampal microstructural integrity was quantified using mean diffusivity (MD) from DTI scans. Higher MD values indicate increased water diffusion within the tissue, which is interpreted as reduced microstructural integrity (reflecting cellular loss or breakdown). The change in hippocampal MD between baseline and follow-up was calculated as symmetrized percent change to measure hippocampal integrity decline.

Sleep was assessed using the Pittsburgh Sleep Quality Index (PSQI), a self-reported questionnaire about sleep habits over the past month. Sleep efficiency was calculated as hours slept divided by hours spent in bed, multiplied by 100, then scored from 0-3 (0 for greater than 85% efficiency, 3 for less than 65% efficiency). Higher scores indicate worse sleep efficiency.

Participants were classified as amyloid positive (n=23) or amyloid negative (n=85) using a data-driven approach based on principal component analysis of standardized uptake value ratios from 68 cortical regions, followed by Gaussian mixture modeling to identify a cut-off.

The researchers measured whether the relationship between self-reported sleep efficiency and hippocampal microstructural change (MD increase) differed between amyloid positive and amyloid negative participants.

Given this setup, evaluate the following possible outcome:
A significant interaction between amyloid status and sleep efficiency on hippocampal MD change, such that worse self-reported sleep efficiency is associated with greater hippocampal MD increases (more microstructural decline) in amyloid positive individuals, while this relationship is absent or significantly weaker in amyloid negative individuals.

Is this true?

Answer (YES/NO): YES